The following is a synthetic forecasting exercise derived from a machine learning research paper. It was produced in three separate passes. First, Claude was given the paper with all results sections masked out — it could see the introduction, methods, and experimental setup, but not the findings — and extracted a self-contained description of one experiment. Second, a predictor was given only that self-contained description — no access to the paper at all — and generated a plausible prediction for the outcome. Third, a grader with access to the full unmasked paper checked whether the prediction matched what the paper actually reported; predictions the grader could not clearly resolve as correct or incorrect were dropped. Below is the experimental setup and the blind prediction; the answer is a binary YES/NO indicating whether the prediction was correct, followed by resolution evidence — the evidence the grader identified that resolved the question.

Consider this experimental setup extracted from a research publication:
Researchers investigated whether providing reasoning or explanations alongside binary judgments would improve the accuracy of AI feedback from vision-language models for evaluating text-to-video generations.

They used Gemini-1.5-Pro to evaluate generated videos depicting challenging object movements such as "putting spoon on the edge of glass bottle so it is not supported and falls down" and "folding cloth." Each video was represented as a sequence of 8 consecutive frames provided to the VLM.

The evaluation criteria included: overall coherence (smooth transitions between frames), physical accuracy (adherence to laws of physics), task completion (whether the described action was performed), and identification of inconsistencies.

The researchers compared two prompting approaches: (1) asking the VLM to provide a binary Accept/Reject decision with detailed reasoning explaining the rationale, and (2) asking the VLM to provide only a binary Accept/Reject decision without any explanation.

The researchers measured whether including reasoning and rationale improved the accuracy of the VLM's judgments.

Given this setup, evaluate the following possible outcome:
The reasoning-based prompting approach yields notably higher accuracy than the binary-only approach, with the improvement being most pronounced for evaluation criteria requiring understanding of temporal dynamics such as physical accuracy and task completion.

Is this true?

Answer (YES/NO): NO